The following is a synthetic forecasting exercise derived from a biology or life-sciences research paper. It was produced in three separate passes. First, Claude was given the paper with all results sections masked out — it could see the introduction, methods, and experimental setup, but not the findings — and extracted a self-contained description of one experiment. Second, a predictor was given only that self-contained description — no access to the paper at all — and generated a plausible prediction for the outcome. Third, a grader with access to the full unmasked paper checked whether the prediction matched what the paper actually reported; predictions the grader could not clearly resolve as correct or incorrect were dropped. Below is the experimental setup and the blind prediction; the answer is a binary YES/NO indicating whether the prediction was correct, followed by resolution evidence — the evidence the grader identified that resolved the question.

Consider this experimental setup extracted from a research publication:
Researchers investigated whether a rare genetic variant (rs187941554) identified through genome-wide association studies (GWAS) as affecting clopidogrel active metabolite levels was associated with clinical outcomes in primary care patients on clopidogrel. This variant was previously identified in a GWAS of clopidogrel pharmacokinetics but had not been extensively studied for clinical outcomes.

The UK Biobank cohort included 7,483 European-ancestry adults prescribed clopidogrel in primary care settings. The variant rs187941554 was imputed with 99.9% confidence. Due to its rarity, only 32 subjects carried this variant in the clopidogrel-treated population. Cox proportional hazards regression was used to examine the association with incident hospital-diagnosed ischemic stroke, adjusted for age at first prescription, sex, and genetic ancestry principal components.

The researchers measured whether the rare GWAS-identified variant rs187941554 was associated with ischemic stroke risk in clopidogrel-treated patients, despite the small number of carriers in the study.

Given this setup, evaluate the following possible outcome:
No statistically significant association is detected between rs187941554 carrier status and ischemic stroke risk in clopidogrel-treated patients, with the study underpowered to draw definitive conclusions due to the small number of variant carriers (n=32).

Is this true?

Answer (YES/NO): NO